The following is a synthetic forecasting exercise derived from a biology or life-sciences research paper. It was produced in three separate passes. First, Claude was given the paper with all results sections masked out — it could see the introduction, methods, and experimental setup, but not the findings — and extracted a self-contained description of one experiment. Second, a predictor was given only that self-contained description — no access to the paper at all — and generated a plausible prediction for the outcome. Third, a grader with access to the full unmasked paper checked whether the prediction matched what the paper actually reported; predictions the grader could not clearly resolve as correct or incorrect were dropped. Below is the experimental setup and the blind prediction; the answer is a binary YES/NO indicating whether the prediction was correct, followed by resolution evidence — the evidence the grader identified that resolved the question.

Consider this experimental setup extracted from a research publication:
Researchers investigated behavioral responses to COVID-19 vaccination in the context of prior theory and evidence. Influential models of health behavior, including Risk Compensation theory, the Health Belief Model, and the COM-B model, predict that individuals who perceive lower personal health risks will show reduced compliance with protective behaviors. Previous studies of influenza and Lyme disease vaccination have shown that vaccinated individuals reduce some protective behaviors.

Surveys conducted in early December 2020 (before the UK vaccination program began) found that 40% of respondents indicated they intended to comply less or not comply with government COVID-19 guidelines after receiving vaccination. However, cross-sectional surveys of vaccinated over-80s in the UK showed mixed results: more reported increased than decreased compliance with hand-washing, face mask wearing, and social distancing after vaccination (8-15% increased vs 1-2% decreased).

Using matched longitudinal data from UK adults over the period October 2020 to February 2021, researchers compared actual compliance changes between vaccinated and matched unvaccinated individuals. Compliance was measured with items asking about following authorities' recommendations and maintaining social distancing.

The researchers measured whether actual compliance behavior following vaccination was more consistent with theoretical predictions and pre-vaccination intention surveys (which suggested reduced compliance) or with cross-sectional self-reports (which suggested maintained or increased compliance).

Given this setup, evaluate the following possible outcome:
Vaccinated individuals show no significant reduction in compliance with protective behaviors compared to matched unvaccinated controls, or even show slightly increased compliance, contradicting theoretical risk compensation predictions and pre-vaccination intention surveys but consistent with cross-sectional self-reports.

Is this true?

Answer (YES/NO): YES